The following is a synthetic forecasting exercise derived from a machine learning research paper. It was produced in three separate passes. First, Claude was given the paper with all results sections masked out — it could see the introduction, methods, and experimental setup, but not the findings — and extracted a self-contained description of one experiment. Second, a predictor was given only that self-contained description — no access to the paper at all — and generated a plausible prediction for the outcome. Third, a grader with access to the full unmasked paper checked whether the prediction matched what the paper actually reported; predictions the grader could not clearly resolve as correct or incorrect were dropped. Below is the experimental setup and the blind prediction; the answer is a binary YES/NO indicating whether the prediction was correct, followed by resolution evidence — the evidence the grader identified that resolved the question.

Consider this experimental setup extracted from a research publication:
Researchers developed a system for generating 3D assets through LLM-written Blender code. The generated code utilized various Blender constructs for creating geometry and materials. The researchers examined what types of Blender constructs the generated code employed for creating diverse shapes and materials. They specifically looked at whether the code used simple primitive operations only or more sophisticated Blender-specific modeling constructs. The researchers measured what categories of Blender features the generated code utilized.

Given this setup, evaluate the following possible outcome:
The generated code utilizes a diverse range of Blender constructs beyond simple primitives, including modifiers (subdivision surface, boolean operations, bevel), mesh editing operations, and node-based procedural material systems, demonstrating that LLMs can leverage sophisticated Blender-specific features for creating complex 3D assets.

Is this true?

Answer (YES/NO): YES